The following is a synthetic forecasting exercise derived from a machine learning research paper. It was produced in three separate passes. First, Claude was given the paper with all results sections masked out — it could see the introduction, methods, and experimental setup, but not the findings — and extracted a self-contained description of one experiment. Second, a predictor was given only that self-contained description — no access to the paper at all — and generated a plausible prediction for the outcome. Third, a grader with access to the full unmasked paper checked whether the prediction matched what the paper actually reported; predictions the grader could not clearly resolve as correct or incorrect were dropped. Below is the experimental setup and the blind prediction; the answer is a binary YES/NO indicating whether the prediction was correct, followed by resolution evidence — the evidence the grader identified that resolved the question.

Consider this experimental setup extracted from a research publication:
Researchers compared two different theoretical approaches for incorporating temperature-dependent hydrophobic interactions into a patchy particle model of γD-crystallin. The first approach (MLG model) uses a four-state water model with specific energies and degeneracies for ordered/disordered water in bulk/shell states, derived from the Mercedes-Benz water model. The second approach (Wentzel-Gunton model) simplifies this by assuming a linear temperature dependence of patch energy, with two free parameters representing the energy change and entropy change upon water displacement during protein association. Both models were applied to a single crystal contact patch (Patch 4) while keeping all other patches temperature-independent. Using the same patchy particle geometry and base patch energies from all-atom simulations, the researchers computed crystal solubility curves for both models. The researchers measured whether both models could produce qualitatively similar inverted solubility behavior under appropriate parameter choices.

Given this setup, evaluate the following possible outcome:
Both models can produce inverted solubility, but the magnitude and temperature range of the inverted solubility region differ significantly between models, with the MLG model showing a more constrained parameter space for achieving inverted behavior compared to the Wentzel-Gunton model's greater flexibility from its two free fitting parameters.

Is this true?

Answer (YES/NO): NO